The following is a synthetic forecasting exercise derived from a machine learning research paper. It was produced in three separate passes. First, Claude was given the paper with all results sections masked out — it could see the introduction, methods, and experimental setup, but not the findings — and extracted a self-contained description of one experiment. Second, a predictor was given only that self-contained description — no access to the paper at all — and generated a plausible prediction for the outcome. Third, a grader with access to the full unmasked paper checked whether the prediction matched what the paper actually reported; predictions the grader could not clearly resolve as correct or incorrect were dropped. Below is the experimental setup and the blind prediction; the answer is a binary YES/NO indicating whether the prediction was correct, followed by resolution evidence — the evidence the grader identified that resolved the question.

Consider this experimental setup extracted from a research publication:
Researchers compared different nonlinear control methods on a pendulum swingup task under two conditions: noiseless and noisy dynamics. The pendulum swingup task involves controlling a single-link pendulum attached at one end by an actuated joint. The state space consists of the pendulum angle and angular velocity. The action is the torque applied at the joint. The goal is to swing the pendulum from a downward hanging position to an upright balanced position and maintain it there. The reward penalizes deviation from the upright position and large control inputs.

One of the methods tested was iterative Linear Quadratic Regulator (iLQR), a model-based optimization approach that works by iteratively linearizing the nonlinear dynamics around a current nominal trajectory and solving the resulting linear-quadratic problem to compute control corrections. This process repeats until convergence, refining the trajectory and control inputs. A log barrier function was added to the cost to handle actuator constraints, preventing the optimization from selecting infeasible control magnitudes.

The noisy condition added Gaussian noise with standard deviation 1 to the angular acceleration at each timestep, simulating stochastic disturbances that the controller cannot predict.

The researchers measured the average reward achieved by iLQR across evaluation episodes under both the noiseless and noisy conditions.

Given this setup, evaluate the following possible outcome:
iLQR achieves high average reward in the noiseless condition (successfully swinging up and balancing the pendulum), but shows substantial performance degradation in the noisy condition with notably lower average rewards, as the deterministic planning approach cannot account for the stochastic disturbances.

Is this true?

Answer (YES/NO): NO